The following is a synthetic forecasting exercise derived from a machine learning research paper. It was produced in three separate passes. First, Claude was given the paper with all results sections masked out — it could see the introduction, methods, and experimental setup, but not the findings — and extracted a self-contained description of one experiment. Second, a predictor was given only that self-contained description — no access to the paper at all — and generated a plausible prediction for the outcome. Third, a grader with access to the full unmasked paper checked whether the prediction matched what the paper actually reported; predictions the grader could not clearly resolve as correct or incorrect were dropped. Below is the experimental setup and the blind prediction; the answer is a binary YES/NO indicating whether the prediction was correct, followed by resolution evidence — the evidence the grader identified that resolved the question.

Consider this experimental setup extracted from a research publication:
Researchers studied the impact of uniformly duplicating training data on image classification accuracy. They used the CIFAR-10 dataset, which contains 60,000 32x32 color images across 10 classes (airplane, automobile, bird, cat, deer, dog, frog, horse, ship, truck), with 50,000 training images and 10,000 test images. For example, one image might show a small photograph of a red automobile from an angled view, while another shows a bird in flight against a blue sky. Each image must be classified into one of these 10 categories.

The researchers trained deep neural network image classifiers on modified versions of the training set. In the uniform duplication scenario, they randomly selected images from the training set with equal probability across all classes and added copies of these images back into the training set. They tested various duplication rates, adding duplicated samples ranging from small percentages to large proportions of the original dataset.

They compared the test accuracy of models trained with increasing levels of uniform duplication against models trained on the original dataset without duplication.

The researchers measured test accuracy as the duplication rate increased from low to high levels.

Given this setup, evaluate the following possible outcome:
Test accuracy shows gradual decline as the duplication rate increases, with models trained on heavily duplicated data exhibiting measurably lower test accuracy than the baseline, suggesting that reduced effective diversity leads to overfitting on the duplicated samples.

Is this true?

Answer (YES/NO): NO